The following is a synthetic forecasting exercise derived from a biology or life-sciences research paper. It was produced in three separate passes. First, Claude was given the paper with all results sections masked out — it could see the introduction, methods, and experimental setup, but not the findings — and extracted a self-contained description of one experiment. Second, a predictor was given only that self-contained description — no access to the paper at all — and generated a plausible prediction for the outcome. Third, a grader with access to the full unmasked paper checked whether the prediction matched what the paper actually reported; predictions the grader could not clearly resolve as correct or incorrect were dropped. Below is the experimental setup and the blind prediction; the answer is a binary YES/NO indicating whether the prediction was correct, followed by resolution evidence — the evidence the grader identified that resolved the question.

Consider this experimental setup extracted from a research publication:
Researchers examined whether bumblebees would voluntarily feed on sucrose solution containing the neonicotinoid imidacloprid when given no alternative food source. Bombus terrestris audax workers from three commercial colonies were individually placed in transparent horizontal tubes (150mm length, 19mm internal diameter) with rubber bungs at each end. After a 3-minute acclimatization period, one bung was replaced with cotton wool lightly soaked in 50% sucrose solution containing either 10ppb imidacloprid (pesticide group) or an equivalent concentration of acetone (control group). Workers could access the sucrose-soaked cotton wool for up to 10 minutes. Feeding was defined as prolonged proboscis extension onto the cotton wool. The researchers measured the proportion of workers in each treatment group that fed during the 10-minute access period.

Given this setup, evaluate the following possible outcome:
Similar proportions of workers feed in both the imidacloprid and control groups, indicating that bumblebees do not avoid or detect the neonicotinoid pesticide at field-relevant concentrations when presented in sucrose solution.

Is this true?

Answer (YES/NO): YES